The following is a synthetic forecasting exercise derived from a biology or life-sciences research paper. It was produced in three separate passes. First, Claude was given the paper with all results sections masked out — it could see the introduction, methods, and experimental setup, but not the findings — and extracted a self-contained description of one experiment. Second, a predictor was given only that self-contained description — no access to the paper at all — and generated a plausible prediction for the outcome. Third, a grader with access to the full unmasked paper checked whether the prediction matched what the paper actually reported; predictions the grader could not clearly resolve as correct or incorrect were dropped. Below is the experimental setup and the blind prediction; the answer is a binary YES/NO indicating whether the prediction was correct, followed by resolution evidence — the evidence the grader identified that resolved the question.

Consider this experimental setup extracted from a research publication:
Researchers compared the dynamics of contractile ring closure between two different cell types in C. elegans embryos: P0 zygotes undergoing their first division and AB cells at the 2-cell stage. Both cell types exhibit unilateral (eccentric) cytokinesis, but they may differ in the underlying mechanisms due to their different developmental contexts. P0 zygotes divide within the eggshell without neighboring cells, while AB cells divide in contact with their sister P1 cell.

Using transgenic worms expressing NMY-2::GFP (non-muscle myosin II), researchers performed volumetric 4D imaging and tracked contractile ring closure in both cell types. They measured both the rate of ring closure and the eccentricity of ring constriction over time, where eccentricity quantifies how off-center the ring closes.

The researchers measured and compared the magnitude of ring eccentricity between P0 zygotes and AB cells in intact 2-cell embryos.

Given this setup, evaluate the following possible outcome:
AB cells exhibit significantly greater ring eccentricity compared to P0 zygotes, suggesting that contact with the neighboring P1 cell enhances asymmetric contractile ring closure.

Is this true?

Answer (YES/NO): NO